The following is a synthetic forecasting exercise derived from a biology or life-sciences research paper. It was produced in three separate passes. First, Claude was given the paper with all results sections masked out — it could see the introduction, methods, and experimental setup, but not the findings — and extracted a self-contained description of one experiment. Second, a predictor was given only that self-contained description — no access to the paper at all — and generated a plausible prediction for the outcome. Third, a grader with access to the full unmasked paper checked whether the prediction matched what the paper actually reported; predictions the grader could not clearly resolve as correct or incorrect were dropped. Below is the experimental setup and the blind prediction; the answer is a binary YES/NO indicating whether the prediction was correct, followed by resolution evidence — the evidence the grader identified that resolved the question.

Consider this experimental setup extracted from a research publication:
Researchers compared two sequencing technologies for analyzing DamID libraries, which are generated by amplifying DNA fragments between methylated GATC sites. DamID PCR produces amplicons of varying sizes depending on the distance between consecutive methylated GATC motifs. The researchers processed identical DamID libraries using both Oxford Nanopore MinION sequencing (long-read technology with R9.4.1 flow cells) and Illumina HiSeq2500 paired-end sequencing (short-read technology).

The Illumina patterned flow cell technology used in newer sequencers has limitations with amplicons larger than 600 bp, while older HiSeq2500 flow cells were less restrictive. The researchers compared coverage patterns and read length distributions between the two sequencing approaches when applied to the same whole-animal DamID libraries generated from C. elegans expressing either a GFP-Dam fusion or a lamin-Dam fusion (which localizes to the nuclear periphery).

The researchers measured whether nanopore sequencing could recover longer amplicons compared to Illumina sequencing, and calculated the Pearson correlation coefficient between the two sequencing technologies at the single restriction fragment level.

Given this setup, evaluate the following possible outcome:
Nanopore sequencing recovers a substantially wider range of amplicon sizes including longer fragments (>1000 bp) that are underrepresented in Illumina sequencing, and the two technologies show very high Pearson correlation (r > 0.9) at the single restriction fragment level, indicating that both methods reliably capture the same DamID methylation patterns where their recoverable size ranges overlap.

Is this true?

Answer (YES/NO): NO